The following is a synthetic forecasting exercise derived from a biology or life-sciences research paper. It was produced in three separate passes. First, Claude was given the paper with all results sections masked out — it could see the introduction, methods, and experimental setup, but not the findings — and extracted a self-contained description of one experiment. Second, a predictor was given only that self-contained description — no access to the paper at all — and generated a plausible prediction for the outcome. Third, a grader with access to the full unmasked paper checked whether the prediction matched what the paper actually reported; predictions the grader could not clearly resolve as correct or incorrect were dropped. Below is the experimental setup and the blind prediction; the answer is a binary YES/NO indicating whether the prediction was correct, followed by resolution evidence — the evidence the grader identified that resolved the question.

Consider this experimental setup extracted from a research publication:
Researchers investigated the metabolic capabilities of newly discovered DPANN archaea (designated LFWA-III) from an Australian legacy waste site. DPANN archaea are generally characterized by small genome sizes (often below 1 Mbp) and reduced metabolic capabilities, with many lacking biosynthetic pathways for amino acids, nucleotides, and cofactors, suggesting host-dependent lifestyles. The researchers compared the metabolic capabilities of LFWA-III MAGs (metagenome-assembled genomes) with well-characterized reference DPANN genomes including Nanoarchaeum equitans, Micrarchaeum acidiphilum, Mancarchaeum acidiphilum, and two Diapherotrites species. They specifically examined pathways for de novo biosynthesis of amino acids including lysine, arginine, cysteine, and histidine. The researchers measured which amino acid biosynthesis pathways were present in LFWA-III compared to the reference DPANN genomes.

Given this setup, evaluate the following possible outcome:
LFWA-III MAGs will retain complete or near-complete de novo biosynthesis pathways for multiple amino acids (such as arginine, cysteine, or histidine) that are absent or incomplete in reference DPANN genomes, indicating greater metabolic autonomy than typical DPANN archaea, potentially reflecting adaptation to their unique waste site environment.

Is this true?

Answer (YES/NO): YES